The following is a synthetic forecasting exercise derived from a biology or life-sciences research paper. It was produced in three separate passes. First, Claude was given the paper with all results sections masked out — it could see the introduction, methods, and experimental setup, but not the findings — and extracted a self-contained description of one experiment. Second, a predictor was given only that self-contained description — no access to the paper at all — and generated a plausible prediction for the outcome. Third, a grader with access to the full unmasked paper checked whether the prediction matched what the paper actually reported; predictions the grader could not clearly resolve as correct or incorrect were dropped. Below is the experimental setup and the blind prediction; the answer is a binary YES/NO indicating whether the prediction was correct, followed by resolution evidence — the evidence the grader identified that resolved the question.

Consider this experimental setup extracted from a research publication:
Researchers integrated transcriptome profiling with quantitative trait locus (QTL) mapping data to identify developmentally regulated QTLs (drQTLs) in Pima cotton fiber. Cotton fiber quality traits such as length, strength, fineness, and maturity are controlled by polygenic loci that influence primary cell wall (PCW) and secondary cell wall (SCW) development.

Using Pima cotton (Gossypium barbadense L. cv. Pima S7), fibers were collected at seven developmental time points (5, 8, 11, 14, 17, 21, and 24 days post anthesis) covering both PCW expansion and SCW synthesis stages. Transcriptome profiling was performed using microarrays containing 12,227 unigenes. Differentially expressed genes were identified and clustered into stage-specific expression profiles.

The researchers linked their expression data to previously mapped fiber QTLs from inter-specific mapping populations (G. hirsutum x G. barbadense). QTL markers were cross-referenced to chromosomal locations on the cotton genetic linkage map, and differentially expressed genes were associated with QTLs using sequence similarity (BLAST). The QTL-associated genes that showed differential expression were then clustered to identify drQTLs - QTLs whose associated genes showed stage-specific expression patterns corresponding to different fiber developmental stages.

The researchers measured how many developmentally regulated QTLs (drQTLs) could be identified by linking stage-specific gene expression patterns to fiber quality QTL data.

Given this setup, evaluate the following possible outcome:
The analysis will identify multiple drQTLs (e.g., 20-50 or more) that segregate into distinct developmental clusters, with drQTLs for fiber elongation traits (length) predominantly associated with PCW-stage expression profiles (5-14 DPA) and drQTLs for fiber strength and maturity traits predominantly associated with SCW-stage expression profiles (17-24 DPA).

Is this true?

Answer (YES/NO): NO